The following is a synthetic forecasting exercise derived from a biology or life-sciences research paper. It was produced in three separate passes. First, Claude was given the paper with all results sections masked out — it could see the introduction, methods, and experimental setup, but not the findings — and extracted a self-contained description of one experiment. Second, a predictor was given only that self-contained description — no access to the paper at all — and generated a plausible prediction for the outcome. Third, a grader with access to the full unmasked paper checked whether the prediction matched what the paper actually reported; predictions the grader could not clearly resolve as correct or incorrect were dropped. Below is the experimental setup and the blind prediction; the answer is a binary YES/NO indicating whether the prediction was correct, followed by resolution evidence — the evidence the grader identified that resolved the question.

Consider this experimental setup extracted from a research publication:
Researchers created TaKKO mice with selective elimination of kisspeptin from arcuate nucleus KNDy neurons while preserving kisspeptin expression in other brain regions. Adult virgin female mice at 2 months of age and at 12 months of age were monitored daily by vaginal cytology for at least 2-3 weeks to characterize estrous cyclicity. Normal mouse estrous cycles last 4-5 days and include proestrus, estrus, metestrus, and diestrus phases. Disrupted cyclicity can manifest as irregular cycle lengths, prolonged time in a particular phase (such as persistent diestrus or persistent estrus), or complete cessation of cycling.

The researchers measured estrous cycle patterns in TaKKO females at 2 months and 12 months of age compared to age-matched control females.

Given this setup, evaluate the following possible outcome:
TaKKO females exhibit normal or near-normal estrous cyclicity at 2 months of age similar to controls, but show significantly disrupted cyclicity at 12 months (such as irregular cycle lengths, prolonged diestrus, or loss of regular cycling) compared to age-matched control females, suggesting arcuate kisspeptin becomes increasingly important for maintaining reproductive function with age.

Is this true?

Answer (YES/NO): NO